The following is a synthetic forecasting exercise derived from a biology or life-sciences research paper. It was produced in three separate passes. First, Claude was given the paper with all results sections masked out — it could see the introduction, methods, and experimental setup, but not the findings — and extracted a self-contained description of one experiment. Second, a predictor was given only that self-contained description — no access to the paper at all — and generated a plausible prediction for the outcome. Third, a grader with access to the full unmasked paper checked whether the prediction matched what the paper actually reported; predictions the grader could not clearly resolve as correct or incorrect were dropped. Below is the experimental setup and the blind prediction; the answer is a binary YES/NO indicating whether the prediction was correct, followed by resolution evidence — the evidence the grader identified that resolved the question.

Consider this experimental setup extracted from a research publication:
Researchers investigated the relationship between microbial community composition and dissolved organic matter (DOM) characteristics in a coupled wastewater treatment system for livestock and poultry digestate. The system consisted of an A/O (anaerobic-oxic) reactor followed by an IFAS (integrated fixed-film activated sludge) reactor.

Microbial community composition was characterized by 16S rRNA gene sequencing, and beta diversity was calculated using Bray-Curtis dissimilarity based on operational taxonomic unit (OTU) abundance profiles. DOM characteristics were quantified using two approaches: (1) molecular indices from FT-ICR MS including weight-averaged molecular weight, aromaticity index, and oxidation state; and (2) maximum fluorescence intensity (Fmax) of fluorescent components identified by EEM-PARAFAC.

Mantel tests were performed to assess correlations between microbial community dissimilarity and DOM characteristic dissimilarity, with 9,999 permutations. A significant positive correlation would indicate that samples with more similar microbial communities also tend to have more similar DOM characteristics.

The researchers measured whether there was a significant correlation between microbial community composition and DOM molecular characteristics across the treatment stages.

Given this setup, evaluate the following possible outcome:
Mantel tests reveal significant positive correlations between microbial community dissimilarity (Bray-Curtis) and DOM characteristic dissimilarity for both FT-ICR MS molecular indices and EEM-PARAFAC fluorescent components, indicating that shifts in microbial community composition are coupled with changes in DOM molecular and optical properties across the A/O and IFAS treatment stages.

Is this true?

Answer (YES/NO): NO